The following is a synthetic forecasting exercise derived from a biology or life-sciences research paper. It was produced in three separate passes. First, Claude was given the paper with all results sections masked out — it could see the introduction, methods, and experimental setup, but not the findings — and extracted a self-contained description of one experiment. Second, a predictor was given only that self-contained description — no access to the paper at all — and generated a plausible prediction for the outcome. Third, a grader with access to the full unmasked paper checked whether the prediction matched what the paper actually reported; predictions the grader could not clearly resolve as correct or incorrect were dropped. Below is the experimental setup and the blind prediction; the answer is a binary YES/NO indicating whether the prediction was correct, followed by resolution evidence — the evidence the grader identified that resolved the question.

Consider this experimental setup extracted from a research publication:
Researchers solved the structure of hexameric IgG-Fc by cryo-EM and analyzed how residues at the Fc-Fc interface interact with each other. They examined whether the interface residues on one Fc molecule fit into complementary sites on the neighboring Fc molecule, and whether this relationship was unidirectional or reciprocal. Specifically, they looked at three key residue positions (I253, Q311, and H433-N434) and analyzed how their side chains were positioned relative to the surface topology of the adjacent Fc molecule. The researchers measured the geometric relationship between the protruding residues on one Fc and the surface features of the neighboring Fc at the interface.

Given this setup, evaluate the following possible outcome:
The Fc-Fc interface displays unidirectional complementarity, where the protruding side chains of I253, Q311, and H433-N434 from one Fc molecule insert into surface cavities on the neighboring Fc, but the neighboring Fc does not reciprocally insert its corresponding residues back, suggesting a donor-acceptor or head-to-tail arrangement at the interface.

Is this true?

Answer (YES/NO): NO